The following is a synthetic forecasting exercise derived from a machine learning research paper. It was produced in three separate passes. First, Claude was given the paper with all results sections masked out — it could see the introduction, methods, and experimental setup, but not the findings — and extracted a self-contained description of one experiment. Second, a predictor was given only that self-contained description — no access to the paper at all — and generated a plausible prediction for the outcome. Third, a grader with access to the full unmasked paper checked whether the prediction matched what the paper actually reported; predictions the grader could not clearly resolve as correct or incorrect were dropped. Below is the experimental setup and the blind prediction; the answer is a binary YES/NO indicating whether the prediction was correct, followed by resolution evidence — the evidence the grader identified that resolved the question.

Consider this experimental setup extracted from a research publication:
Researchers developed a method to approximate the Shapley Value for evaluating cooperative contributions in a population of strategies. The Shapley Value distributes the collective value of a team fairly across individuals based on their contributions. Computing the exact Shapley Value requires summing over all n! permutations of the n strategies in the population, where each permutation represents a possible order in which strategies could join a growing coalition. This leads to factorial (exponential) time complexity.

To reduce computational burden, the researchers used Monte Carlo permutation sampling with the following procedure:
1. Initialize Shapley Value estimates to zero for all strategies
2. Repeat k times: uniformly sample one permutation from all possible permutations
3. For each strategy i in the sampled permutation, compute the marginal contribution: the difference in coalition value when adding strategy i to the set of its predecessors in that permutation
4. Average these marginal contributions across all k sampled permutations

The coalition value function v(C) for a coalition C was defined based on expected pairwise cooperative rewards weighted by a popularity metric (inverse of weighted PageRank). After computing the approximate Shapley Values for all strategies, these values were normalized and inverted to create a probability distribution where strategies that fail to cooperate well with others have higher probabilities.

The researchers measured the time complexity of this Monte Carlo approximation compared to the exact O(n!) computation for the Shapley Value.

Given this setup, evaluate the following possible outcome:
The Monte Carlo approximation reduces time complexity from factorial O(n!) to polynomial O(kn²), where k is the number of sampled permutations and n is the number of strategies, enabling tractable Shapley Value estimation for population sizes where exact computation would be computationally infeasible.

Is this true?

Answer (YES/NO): NO